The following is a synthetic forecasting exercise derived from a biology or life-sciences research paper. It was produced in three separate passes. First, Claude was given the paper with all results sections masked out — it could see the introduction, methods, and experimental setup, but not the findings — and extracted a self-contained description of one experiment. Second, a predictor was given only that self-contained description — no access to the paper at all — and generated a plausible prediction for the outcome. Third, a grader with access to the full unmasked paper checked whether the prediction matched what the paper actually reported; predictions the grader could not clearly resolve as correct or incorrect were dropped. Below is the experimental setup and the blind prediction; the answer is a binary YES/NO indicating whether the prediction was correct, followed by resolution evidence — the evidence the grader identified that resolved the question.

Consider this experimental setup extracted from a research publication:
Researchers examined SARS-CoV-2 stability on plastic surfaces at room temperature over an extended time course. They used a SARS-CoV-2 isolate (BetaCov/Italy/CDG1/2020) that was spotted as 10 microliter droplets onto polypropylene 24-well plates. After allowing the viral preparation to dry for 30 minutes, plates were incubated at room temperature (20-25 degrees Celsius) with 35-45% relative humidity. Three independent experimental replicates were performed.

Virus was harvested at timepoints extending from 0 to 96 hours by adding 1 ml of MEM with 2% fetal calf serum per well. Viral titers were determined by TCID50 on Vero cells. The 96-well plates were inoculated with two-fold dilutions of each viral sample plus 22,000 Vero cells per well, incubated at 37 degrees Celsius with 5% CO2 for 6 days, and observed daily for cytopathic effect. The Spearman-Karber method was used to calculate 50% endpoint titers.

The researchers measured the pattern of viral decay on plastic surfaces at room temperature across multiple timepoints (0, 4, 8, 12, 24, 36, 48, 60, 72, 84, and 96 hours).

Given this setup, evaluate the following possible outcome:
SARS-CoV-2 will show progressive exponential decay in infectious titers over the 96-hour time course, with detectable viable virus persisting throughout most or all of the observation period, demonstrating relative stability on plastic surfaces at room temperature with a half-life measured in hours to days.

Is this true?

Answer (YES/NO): YES